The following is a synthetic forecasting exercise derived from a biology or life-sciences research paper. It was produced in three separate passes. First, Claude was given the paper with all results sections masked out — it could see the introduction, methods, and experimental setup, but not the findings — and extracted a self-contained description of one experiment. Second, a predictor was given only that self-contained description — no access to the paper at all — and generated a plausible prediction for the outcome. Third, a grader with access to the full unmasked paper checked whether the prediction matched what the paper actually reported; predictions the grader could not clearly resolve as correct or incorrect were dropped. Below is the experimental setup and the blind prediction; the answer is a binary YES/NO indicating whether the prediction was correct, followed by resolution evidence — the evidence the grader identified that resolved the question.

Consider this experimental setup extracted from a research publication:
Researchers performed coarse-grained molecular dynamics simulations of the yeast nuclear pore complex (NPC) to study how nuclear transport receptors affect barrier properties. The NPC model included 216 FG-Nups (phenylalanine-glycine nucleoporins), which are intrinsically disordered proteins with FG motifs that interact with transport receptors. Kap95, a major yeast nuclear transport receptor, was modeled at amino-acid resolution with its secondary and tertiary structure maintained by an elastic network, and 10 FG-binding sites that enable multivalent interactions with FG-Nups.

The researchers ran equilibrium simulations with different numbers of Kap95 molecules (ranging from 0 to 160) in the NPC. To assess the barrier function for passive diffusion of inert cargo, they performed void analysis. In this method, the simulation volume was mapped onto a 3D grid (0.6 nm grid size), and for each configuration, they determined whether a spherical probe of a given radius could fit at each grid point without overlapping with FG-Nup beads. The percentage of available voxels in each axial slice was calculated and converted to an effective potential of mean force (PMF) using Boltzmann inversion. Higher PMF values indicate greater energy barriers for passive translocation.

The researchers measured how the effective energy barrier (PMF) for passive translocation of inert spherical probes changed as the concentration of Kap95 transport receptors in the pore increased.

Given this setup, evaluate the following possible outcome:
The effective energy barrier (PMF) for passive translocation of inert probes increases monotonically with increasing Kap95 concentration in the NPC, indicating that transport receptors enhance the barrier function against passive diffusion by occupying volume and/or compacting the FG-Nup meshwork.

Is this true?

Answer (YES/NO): YES